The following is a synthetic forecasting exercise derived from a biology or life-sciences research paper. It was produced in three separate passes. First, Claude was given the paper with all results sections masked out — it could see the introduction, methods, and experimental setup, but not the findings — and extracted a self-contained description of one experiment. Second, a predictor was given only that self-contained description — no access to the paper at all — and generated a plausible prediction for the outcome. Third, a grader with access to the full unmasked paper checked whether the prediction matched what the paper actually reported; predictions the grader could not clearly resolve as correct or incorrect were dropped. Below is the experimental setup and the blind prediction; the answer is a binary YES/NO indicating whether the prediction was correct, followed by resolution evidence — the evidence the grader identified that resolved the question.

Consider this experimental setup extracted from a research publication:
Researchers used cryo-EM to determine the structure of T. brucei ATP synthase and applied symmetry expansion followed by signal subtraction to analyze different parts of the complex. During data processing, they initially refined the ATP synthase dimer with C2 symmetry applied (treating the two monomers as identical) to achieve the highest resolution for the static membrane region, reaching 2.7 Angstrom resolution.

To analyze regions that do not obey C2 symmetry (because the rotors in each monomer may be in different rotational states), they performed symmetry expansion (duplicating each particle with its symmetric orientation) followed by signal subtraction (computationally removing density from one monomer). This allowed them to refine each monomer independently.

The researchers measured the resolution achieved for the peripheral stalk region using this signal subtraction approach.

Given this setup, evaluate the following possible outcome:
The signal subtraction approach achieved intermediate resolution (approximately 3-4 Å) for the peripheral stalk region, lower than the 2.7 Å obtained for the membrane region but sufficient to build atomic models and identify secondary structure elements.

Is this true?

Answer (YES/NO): YES